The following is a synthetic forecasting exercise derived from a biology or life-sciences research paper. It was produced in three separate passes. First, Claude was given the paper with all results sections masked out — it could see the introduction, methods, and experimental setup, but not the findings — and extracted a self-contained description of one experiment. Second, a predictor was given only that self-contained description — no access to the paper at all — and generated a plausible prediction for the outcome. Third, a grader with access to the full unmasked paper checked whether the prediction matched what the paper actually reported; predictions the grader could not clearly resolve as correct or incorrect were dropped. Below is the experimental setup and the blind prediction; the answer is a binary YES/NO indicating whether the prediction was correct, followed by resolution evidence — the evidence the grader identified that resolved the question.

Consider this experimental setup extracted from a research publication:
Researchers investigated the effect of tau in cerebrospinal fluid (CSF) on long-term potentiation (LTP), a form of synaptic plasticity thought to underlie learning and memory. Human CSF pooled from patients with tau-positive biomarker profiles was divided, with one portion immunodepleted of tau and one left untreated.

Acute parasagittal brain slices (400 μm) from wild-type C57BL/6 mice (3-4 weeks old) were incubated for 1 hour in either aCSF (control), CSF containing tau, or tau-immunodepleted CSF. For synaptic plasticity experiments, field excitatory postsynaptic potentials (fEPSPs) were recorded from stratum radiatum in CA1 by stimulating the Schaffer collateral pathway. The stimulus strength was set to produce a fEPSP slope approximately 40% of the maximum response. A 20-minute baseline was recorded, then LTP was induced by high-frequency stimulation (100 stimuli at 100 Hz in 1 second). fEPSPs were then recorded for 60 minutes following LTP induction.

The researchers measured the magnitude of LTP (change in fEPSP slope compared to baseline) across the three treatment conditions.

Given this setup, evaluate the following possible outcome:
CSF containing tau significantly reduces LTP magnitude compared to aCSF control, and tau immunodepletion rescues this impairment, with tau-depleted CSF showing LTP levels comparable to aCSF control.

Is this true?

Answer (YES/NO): NO